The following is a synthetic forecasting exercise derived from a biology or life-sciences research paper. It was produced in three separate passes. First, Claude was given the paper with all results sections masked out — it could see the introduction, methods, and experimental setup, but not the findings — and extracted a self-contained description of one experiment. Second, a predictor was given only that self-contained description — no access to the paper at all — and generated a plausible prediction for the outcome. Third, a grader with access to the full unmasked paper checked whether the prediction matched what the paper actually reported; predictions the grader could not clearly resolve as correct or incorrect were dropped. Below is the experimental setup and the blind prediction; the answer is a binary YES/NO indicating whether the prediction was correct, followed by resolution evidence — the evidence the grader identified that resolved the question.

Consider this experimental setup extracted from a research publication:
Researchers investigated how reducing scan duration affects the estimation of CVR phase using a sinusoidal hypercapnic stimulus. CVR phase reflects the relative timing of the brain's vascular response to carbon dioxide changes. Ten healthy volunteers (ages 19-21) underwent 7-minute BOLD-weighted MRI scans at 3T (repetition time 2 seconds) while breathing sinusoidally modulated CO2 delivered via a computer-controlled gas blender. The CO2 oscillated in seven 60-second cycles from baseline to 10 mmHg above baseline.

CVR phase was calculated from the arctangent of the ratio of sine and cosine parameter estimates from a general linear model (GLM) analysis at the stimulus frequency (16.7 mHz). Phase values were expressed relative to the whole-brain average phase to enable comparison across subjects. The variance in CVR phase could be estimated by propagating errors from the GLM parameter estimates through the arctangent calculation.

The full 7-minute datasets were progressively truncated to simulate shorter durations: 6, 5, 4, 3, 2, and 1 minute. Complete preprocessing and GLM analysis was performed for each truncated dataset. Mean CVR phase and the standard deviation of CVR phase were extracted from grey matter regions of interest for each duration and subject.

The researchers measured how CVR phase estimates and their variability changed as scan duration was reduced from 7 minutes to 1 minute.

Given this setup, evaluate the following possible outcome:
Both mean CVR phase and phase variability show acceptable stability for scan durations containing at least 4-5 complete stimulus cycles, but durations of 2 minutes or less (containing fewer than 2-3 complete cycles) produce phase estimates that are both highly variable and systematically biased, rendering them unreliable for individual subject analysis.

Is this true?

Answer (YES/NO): NO